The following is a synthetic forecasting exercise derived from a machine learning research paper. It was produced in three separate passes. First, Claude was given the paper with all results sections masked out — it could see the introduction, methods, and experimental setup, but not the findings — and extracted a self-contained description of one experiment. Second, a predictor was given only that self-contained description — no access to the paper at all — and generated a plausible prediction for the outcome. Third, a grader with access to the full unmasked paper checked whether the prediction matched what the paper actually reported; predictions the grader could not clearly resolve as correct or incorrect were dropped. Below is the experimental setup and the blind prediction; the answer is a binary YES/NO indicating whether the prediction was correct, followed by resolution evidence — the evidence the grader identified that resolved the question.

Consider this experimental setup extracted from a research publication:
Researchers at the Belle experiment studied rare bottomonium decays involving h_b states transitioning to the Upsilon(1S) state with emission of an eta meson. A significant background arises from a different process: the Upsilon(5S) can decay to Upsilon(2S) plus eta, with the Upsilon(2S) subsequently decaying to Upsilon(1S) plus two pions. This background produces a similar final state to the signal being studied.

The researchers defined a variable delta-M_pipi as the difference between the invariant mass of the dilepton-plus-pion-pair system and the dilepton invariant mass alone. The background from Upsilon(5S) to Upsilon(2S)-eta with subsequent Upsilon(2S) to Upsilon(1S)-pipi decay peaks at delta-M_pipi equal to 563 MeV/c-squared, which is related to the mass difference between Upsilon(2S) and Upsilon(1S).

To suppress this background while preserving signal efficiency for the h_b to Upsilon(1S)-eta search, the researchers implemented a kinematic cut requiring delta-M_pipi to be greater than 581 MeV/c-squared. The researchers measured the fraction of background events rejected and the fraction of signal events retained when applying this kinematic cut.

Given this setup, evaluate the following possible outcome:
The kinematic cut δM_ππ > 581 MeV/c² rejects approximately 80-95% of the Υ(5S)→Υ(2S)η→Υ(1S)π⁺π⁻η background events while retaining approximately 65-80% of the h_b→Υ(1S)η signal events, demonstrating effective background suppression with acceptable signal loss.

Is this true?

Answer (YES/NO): NO